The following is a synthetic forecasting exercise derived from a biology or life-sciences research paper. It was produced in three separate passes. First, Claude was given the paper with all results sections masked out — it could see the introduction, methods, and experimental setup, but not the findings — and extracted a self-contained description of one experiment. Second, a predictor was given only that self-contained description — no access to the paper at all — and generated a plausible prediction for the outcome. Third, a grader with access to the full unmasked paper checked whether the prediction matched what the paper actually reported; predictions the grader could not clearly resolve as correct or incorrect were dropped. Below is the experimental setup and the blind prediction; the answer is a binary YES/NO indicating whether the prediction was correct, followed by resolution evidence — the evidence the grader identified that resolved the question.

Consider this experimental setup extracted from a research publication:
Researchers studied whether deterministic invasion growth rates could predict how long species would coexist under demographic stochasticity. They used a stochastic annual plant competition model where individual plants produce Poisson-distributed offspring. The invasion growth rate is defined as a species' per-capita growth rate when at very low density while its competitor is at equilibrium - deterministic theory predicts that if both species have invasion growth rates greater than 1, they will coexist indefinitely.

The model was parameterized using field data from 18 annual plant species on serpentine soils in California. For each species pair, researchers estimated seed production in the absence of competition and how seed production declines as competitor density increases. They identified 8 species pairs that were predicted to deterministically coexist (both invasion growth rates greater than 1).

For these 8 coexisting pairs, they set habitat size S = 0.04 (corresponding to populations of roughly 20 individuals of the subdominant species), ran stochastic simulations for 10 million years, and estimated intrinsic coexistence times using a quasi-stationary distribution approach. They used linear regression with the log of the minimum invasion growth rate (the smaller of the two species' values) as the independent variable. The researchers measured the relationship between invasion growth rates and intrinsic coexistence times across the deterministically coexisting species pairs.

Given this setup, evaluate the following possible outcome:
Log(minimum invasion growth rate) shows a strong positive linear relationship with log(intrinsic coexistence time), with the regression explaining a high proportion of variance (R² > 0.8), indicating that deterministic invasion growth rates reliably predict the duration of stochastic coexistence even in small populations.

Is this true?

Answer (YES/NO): NO